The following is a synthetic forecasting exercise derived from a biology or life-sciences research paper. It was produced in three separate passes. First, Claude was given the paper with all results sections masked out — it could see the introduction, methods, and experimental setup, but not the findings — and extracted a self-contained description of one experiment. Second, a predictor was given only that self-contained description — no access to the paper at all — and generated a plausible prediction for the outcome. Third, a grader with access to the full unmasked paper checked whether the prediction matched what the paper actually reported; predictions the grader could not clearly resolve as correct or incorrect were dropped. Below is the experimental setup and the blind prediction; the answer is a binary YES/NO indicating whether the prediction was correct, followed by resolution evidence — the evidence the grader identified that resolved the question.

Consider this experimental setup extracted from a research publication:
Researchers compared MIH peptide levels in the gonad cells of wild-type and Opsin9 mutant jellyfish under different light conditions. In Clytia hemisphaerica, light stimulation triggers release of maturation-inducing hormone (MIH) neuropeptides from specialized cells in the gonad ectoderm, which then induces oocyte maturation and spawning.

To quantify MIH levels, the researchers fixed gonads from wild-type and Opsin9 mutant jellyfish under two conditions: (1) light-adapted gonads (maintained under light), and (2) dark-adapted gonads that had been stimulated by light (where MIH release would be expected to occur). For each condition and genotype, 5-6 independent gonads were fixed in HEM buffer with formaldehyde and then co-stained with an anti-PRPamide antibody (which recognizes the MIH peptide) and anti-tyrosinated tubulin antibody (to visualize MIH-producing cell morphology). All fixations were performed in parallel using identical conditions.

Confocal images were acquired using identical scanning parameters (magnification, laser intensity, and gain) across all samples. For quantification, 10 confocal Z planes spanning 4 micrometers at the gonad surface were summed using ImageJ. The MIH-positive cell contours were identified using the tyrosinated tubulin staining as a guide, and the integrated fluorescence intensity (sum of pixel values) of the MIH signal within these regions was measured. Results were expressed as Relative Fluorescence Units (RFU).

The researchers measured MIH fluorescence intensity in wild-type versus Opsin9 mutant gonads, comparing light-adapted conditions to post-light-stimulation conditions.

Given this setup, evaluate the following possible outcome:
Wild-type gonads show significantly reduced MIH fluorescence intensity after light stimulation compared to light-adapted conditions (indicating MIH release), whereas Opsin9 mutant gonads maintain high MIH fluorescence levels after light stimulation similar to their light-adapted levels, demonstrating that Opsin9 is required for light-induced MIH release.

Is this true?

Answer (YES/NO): YES